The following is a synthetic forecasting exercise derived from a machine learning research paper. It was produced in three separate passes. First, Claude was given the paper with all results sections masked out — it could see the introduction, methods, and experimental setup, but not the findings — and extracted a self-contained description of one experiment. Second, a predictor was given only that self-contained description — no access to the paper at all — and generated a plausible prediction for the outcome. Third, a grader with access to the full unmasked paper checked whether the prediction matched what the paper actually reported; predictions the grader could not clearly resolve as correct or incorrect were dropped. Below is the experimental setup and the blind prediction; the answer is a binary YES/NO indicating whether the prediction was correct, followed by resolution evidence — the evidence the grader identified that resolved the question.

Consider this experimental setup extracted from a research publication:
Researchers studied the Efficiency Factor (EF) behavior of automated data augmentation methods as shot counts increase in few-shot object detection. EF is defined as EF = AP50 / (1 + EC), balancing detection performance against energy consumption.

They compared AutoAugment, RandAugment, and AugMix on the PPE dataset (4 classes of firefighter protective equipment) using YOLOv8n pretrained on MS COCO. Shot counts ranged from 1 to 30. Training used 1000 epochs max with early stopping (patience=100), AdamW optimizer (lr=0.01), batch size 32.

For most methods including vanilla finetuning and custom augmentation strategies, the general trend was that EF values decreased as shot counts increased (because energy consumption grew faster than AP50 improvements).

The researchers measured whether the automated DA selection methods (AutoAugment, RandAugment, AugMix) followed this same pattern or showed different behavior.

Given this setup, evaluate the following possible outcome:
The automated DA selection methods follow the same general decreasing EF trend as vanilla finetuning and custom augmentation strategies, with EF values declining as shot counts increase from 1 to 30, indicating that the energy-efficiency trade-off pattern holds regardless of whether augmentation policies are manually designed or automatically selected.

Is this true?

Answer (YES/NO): NO